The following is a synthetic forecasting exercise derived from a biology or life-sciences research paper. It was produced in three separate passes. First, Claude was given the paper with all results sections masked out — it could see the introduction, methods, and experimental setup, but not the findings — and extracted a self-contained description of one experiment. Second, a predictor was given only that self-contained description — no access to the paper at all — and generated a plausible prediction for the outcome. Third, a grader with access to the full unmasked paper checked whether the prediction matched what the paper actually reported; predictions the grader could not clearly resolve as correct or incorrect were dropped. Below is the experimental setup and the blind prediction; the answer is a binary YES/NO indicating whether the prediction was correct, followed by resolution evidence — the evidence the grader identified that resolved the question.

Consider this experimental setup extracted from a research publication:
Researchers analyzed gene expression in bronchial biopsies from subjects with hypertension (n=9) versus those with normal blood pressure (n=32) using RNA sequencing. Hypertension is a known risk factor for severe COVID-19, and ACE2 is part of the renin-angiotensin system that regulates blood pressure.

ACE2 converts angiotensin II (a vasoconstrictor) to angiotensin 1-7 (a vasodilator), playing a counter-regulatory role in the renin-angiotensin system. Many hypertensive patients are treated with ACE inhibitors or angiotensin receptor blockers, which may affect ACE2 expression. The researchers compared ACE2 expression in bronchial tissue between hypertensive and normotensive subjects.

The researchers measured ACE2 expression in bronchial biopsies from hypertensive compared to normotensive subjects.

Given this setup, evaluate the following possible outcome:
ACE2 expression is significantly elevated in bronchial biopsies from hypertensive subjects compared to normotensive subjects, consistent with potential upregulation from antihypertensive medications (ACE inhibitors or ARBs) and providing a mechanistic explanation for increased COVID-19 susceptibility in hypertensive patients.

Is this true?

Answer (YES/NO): NO